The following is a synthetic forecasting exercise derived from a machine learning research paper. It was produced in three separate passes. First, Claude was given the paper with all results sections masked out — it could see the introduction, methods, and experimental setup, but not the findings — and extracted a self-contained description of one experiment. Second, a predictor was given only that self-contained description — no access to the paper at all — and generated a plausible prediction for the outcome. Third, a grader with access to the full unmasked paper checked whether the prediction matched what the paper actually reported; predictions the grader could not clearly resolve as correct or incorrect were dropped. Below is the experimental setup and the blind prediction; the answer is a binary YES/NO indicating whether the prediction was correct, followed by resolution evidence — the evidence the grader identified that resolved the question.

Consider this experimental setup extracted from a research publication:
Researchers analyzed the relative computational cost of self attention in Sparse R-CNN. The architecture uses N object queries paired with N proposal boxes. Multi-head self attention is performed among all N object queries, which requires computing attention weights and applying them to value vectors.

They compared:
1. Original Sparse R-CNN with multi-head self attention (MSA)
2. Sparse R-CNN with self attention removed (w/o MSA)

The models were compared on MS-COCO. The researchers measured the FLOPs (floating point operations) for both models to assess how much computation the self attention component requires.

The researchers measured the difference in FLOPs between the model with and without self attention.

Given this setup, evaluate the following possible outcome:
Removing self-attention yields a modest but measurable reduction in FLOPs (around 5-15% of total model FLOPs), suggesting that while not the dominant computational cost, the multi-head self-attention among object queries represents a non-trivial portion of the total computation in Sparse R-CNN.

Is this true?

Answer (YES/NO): NO